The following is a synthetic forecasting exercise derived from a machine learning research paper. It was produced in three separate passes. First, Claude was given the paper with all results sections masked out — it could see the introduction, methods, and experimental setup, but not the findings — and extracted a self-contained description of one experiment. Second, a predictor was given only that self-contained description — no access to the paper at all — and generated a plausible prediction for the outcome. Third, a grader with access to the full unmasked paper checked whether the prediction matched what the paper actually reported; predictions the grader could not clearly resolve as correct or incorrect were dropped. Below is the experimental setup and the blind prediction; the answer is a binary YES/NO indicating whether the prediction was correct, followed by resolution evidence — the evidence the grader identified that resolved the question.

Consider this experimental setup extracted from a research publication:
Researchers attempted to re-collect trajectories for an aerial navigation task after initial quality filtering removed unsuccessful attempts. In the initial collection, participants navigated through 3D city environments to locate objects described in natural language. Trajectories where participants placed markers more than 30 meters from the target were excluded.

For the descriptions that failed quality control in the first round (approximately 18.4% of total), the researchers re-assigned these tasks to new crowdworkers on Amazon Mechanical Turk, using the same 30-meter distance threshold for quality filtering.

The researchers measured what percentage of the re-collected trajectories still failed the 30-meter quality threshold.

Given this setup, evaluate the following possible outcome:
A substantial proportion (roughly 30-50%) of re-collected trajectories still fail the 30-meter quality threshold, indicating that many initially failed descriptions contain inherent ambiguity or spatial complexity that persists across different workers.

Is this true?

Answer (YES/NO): YES